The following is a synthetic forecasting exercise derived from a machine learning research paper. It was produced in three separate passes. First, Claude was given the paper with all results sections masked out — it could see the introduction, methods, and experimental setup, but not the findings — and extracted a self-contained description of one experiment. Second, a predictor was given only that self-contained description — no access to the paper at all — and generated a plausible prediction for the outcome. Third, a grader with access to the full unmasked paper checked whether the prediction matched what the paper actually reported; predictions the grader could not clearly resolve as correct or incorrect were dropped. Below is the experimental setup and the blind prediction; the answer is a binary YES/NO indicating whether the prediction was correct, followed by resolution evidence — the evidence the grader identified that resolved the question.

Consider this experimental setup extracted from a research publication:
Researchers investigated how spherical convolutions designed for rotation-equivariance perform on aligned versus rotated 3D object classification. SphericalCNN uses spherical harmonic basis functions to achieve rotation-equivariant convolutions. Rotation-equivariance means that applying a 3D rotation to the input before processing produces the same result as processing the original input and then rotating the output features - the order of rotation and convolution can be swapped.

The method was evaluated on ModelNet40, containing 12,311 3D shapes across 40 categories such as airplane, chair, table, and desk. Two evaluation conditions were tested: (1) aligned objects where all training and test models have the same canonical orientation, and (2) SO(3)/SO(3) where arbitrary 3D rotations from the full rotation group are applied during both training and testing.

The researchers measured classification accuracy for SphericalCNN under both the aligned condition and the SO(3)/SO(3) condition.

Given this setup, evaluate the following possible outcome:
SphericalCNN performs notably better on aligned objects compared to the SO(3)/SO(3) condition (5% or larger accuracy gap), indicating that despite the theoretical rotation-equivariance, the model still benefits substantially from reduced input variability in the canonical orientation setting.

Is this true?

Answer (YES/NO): NO